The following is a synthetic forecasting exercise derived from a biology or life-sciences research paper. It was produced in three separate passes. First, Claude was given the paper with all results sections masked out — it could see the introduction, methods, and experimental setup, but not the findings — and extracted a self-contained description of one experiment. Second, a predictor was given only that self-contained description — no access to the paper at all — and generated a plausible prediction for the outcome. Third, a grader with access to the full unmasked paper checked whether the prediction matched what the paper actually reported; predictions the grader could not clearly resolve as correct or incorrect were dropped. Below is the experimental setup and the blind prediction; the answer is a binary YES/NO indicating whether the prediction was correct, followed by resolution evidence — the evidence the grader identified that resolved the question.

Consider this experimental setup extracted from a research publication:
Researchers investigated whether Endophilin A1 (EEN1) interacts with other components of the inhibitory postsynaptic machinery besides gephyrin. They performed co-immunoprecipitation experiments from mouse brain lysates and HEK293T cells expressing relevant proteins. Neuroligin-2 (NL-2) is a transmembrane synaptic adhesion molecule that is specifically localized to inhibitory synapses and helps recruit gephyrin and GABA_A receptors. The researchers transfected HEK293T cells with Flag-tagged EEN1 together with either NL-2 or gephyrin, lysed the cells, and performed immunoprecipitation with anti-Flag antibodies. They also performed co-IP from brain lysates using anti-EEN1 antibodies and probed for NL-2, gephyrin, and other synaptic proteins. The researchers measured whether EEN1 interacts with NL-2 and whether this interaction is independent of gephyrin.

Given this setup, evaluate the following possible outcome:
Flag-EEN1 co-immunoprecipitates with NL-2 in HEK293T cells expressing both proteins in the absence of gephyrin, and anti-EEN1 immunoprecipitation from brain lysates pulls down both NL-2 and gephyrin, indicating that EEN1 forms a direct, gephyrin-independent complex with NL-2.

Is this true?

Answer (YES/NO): NO